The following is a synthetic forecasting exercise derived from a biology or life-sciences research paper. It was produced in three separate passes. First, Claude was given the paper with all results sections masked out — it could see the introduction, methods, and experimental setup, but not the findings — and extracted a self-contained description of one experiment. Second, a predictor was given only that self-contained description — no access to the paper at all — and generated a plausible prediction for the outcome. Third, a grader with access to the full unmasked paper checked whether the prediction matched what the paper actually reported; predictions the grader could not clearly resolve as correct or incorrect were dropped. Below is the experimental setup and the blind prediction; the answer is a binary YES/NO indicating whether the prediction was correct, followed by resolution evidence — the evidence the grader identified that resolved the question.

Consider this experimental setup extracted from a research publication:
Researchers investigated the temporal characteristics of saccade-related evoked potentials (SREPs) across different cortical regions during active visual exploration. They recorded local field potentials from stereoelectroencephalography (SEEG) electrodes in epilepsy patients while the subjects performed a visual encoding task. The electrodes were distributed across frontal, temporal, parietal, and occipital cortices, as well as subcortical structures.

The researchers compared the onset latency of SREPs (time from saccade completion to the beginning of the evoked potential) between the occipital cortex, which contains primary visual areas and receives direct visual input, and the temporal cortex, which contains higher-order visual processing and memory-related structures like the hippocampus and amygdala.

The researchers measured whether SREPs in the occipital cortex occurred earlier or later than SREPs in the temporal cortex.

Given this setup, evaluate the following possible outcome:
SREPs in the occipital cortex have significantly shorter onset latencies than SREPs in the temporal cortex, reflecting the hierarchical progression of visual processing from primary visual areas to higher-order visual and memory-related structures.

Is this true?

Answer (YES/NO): NO